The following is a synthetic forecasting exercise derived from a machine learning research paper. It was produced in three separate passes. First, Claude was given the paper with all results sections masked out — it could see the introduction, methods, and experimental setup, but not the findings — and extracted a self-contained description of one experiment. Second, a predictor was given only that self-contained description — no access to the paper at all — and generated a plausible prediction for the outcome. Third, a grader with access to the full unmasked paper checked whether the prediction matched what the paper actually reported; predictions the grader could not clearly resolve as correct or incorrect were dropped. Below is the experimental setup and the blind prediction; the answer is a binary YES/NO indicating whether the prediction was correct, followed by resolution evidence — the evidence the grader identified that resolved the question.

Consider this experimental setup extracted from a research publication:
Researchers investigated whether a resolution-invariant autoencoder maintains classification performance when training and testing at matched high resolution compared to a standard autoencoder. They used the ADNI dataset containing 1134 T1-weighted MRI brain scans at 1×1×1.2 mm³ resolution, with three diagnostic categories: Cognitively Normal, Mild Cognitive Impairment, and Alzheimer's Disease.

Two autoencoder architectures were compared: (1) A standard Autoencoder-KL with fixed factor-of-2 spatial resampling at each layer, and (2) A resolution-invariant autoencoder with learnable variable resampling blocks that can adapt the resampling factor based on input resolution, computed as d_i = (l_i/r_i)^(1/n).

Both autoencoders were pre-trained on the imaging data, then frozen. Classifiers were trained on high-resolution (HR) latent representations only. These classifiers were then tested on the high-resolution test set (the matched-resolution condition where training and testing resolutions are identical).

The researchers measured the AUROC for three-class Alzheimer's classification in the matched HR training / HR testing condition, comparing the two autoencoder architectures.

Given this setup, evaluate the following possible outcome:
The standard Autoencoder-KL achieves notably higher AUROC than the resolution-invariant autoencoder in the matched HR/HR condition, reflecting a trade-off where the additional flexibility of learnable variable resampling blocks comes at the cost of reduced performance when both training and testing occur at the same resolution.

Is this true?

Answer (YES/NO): NO